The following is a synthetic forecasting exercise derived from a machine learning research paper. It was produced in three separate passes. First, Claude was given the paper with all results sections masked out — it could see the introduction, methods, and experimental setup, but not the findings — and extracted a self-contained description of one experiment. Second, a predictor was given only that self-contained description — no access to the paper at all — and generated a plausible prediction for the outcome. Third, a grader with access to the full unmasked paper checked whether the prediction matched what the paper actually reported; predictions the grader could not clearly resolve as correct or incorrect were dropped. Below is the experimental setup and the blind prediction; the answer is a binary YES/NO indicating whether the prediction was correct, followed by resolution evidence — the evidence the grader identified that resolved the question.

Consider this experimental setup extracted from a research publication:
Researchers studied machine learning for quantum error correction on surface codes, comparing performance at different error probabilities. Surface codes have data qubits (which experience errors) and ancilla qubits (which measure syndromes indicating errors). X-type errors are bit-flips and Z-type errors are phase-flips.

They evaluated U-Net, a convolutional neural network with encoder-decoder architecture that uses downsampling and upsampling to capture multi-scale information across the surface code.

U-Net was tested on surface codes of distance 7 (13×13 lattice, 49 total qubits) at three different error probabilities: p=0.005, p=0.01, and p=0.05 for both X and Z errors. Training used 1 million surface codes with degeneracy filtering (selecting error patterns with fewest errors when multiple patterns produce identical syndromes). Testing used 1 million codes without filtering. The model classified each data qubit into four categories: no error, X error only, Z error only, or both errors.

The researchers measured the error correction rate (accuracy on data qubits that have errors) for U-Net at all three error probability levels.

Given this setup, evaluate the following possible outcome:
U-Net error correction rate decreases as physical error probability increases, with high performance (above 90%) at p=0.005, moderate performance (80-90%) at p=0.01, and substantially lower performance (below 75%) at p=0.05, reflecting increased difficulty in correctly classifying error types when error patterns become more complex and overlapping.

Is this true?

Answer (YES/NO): NO